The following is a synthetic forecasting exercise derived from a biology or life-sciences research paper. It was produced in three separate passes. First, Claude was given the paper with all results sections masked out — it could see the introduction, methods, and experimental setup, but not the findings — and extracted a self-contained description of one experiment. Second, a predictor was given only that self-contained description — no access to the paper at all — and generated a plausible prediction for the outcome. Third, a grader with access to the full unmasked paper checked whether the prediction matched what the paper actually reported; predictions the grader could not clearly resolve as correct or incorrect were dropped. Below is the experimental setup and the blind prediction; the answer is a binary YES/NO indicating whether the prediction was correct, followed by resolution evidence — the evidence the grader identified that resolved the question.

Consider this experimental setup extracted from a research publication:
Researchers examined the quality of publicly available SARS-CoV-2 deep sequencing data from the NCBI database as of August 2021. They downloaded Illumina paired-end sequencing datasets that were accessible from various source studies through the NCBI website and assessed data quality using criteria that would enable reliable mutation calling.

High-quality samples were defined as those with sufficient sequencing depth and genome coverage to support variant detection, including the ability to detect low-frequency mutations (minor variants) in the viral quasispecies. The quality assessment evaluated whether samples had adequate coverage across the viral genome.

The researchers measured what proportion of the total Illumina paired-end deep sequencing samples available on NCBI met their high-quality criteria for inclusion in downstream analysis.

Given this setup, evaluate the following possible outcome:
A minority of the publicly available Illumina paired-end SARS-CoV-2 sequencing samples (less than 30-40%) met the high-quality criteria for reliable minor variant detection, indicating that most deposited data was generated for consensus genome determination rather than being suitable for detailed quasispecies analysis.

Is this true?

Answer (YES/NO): NO